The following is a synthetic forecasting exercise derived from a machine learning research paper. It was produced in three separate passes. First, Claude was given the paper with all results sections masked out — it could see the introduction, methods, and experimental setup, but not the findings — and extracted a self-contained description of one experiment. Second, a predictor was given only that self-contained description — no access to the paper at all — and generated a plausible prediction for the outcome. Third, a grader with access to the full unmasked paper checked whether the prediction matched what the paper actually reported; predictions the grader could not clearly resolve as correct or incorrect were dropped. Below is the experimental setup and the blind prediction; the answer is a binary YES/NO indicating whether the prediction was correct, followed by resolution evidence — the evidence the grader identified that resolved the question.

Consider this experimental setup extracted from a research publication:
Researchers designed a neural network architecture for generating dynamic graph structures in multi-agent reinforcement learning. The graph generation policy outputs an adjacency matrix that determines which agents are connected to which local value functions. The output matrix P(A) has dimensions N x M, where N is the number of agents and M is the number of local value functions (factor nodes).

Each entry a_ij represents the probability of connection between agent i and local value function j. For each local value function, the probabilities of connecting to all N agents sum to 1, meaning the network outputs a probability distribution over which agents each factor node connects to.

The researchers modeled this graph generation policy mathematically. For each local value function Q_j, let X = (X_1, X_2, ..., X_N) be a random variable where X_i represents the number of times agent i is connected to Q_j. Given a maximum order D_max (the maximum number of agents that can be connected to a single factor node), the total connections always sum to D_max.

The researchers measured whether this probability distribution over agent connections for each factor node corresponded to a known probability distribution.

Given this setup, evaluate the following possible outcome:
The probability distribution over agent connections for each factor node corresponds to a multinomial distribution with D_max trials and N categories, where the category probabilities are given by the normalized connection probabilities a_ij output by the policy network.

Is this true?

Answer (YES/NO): YES